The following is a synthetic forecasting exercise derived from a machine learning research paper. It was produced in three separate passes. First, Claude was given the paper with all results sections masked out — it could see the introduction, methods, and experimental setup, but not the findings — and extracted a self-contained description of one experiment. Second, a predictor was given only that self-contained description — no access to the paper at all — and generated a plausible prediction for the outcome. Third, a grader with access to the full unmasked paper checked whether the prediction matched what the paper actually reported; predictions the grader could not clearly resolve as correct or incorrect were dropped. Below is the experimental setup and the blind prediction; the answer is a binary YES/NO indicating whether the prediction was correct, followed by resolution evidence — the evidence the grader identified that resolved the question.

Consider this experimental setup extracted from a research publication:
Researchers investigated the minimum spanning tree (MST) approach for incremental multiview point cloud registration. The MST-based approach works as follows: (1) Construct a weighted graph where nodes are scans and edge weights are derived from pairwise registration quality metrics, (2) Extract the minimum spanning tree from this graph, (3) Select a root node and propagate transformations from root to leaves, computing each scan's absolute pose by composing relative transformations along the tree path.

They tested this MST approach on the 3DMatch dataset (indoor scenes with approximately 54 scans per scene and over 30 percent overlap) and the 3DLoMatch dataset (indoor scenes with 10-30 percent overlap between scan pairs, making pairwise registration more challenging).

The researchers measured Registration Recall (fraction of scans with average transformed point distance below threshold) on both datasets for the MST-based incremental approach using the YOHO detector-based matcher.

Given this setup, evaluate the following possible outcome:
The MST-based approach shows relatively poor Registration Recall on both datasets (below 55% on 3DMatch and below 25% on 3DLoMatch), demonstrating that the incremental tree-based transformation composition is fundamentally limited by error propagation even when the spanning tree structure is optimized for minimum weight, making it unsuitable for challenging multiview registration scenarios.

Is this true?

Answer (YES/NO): NO